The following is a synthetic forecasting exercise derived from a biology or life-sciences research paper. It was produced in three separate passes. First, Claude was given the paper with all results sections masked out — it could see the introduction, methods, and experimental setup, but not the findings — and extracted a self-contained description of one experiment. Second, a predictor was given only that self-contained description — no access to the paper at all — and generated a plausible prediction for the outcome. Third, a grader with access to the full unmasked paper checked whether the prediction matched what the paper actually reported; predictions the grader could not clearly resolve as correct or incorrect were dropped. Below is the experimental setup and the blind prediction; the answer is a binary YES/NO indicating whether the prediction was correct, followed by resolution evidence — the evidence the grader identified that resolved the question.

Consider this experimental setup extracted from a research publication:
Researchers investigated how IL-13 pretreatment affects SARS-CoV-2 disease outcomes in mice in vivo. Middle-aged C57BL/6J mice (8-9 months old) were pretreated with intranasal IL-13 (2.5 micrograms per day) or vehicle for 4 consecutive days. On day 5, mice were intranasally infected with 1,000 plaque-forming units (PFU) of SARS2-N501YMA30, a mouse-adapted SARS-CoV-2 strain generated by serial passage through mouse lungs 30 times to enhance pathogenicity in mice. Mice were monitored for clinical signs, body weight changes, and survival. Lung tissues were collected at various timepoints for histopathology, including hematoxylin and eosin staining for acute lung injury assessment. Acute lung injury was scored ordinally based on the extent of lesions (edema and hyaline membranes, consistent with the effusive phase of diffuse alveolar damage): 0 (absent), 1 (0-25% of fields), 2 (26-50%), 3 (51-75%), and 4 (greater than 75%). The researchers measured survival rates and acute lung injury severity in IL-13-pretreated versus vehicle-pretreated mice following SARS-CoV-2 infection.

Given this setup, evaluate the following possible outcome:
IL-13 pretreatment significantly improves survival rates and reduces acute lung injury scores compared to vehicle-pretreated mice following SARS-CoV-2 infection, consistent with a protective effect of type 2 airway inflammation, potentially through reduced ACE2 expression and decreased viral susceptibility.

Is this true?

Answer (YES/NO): NO